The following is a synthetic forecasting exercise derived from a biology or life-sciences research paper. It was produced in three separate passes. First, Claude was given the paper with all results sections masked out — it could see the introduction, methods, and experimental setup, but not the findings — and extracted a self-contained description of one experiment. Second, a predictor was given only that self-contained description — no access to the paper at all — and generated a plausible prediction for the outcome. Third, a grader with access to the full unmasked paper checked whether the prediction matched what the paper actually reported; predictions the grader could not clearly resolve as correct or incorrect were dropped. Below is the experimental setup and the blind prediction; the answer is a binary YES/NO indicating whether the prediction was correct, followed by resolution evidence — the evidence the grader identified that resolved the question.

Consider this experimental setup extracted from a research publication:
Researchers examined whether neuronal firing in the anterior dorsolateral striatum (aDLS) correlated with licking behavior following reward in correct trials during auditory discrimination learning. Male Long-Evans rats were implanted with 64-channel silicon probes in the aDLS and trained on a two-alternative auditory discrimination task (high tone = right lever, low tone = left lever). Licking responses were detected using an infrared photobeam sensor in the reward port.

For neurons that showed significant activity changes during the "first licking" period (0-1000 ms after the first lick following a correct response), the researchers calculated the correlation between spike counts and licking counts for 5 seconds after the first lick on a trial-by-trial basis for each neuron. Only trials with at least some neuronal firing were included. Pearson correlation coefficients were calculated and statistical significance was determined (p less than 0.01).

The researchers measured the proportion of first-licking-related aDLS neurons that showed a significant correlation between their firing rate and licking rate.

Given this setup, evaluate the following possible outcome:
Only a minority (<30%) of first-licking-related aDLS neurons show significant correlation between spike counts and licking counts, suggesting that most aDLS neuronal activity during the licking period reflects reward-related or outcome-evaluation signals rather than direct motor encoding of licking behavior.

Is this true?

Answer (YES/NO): YES